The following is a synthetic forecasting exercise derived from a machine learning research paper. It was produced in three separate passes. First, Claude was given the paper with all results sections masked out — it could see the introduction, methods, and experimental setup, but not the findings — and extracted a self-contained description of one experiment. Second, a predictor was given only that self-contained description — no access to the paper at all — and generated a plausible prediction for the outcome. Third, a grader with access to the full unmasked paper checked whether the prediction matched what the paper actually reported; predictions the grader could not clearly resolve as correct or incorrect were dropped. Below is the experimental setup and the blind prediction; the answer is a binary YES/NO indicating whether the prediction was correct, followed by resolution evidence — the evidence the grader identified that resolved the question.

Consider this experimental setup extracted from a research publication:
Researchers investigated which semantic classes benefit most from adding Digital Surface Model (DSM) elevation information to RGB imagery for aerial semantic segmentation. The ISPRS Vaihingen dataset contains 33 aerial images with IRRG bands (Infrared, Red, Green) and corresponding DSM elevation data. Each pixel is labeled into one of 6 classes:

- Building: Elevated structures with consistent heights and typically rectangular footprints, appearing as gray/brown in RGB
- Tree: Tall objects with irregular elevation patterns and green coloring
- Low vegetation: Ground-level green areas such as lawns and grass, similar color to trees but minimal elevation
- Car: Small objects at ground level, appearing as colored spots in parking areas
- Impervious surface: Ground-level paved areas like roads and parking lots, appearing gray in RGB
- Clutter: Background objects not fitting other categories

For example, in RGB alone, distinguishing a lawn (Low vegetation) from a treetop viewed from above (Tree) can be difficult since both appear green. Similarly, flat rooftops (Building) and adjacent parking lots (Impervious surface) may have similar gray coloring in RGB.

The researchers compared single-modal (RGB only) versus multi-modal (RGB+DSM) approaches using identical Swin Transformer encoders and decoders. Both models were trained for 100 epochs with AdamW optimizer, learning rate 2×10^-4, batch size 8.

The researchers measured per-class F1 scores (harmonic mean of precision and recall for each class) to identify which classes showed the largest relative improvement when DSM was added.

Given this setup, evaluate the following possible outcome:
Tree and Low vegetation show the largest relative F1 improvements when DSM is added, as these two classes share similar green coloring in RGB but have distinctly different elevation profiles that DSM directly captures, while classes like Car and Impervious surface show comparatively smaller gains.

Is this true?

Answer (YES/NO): NO